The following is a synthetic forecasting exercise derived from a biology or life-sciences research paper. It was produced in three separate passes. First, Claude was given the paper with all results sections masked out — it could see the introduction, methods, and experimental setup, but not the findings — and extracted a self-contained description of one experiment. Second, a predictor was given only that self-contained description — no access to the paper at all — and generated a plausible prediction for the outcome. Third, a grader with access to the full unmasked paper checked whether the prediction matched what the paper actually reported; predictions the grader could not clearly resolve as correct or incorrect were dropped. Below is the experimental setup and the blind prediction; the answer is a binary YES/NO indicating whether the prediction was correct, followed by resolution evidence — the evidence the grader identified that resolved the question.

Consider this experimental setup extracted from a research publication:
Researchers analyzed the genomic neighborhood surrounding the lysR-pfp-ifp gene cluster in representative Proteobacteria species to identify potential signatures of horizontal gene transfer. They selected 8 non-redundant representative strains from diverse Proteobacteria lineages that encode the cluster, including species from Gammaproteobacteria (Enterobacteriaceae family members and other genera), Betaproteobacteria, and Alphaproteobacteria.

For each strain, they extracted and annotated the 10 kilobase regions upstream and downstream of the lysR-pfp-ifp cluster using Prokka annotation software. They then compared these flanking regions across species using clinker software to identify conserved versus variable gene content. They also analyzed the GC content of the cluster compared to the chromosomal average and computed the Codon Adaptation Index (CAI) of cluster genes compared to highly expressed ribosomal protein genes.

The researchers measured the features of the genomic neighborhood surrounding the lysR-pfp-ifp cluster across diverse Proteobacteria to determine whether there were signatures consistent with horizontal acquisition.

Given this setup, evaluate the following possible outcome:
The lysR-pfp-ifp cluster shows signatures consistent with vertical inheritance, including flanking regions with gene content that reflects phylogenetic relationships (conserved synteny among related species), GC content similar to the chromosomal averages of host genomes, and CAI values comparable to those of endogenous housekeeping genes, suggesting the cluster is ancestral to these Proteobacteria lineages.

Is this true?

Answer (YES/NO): NO